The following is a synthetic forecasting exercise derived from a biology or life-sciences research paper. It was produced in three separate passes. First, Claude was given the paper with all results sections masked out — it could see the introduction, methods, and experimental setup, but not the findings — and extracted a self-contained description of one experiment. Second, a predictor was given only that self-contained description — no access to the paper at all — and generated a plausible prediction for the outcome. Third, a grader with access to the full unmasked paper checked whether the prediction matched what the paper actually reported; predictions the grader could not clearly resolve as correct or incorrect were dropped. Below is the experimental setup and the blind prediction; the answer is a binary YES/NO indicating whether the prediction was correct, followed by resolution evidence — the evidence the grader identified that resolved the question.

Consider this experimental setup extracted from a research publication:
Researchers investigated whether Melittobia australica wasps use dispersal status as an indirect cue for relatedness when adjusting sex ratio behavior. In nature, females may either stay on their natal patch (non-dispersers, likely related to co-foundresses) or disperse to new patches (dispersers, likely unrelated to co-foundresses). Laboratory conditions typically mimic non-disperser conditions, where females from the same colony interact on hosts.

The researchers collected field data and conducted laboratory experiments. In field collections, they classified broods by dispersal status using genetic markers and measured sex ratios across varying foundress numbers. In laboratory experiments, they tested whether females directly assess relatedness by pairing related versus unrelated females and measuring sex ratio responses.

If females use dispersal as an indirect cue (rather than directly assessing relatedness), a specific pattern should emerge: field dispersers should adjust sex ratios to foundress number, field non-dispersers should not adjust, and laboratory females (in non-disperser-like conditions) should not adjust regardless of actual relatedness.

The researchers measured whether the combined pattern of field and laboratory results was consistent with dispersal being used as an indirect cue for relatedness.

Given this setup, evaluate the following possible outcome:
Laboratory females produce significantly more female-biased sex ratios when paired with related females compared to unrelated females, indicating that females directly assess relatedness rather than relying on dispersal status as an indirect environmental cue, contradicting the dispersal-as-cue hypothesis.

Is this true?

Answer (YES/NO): NO